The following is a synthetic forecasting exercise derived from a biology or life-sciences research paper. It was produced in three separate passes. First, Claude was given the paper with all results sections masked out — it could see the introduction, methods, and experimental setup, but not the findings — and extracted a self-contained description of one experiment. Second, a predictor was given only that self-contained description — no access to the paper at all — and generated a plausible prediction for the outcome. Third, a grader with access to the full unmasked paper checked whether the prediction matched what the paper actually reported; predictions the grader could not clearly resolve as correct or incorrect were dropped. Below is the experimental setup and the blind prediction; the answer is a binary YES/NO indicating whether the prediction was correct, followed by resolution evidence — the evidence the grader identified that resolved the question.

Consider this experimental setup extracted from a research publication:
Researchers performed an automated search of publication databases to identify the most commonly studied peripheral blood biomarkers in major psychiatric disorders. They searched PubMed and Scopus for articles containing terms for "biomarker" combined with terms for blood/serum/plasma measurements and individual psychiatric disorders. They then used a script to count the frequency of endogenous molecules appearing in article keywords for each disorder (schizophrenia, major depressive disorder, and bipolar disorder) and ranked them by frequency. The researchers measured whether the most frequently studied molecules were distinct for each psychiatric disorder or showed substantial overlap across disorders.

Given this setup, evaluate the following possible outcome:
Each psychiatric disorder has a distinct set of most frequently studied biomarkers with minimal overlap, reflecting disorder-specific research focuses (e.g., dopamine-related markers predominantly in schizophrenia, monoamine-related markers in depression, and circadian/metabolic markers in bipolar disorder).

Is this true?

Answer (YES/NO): NO